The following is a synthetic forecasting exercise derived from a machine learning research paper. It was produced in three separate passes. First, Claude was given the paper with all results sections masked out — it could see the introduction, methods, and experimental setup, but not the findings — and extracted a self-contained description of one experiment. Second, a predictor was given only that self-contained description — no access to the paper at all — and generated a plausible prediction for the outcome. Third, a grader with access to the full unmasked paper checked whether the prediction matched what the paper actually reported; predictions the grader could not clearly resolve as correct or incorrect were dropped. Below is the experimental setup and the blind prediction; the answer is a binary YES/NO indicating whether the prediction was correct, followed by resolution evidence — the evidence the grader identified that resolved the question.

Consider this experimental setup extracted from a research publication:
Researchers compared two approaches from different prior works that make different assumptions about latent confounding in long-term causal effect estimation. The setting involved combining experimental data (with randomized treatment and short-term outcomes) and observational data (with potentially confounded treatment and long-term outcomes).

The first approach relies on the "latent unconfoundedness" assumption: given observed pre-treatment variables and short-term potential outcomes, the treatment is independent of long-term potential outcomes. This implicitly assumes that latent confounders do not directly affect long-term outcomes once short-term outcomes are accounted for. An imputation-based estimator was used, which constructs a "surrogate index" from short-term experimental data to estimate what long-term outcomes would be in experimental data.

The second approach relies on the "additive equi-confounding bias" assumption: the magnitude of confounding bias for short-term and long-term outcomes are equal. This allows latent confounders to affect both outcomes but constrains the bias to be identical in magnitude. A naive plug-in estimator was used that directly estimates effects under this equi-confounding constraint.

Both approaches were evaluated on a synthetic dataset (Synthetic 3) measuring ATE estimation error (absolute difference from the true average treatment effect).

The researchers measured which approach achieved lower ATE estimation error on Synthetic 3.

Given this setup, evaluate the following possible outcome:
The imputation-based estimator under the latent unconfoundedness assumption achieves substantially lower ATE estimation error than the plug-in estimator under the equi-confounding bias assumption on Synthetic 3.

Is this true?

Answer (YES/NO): NO